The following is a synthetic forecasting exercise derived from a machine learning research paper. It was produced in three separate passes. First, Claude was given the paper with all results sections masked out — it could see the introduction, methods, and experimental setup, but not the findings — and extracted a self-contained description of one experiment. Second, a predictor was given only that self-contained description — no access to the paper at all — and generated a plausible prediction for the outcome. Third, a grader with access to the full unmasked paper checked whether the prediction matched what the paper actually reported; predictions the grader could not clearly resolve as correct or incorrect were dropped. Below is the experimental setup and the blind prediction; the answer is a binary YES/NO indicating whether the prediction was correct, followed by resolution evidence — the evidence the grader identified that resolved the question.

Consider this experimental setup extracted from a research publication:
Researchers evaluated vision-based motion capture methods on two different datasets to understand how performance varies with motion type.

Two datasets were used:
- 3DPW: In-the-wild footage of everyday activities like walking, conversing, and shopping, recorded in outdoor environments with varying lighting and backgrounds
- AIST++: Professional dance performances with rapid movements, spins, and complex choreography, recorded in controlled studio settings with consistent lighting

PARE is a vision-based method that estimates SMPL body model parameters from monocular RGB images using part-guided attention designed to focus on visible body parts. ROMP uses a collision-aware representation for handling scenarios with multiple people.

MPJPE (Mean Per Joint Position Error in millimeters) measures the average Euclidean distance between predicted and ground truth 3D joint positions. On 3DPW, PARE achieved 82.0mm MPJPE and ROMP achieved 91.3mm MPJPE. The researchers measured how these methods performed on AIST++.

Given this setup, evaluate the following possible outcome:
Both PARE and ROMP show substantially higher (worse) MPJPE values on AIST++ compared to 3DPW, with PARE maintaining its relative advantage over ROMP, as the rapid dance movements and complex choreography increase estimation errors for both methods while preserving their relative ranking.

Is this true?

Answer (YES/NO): NO